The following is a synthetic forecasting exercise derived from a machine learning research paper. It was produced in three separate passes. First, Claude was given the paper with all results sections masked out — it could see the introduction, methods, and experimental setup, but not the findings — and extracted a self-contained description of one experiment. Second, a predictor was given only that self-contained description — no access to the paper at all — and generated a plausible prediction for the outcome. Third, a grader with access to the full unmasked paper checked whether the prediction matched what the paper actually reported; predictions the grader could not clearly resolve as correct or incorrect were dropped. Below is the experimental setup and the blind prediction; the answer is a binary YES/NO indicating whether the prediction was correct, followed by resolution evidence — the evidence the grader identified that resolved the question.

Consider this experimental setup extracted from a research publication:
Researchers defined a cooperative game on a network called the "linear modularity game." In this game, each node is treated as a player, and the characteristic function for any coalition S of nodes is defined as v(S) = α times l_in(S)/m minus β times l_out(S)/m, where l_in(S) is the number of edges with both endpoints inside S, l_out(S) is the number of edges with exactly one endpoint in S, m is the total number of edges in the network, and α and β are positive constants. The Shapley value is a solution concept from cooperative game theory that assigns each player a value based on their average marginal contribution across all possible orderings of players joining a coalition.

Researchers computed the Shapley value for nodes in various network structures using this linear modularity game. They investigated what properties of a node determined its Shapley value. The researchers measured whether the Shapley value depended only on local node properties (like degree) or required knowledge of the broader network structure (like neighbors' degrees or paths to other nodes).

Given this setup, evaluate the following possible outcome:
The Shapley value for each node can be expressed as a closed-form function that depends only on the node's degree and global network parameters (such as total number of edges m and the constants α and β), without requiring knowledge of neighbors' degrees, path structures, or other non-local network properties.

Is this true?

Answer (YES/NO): YES